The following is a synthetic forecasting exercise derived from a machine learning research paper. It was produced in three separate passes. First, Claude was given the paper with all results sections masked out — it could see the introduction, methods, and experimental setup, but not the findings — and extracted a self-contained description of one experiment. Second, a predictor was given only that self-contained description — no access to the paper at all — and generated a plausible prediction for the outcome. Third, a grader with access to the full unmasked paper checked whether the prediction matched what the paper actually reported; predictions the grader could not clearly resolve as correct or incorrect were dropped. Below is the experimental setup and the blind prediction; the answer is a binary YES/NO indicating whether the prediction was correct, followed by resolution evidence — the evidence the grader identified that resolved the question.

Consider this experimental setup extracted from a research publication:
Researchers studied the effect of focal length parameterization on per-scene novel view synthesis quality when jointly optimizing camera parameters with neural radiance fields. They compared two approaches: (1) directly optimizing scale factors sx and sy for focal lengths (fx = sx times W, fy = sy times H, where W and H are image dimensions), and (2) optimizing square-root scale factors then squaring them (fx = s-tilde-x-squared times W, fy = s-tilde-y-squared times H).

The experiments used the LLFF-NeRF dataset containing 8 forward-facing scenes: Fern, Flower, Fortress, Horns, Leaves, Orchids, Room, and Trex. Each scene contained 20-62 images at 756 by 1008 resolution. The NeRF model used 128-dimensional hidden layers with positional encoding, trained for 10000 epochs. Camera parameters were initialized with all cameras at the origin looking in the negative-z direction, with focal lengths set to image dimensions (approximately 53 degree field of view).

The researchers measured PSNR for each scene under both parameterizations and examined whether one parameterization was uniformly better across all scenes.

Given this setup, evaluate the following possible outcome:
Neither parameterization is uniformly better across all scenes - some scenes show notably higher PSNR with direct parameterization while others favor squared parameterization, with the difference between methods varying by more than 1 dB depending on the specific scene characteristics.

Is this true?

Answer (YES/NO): NO